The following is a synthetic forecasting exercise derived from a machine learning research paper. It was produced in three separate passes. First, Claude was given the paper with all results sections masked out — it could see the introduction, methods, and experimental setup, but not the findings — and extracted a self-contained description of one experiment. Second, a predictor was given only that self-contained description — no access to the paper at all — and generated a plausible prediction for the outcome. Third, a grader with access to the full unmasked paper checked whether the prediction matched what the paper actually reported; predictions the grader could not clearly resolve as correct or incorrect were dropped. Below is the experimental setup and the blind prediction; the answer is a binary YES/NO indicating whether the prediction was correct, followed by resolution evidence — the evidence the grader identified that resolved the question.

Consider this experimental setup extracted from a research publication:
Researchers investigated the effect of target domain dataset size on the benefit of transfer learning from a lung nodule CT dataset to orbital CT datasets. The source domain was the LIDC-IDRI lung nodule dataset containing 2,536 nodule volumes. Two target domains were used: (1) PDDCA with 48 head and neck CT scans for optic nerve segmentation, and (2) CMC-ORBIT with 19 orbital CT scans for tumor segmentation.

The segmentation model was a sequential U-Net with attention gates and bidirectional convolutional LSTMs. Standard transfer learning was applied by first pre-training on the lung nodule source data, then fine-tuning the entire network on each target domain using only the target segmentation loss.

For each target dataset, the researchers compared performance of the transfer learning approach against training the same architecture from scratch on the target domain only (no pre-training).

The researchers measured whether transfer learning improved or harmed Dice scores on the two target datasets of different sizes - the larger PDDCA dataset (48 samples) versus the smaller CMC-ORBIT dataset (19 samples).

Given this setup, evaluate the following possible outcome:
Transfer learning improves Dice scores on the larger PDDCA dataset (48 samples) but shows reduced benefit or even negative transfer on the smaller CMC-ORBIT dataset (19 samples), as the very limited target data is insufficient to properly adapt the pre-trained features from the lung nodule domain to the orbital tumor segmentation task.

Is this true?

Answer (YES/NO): YES